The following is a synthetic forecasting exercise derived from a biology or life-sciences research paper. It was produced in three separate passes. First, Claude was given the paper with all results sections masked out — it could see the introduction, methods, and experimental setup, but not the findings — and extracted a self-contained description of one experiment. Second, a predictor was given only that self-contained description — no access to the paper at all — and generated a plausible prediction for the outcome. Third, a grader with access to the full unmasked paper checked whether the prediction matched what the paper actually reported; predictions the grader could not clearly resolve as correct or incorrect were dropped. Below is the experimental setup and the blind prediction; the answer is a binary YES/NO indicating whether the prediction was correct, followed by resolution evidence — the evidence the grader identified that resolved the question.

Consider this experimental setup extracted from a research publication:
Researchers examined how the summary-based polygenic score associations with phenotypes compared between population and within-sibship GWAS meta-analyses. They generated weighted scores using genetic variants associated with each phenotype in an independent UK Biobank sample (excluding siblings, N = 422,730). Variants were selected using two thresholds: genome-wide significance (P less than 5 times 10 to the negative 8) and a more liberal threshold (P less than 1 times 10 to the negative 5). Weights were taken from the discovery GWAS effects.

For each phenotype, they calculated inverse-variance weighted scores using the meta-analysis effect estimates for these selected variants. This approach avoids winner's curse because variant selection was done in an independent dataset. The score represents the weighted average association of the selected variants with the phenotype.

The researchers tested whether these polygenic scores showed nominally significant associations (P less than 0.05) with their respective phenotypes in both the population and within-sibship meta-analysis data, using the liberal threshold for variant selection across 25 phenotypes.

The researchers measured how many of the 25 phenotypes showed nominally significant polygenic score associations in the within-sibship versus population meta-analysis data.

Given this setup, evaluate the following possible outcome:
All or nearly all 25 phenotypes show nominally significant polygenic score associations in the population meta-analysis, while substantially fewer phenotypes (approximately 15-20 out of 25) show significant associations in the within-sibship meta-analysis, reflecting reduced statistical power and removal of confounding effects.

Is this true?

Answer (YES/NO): NO